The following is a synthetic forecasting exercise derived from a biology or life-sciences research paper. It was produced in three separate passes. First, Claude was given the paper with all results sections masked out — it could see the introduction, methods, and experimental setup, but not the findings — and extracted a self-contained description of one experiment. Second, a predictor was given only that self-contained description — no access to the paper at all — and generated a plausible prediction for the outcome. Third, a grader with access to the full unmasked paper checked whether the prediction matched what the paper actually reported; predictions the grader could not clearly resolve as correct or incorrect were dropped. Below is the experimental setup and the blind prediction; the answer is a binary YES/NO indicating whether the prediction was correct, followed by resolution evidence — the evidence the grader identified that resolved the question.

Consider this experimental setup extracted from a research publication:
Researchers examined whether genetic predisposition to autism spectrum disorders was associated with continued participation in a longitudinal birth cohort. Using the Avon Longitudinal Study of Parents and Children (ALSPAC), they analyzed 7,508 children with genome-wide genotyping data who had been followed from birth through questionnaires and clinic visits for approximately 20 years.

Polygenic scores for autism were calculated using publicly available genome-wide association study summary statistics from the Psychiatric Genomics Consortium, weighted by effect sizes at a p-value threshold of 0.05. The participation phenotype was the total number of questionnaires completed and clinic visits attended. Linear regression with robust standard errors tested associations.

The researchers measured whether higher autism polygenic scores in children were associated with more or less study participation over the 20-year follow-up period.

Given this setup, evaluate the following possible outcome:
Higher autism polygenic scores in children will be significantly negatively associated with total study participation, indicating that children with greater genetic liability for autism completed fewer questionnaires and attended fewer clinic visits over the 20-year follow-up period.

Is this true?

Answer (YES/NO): NO